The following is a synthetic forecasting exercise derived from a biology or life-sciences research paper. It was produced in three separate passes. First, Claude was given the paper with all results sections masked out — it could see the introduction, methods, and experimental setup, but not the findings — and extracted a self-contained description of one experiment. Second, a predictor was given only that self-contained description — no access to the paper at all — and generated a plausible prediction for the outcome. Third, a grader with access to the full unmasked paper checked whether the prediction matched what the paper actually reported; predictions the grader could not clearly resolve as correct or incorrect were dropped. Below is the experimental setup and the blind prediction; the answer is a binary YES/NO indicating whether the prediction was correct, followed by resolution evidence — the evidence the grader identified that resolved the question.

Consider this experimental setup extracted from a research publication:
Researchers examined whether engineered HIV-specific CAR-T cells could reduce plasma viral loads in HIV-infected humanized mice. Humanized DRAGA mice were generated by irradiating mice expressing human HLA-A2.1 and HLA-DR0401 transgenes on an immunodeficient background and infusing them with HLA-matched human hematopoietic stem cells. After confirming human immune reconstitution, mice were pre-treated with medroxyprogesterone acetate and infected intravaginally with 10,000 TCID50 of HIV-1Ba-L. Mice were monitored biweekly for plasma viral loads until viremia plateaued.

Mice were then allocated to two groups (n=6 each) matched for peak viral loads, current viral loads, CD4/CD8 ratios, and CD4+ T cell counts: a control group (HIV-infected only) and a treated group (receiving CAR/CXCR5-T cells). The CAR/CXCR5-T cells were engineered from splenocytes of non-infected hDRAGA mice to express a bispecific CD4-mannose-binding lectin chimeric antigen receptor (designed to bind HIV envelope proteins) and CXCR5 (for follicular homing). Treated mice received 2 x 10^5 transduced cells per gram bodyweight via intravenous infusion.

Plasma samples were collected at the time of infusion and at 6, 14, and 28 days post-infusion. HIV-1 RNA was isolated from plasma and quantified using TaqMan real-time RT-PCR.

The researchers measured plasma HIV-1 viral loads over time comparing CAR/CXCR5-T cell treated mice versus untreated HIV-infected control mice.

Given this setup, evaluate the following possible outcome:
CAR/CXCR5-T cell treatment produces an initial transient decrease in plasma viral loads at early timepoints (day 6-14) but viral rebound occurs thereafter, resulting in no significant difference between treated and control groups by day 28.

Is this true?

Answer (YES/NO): NO